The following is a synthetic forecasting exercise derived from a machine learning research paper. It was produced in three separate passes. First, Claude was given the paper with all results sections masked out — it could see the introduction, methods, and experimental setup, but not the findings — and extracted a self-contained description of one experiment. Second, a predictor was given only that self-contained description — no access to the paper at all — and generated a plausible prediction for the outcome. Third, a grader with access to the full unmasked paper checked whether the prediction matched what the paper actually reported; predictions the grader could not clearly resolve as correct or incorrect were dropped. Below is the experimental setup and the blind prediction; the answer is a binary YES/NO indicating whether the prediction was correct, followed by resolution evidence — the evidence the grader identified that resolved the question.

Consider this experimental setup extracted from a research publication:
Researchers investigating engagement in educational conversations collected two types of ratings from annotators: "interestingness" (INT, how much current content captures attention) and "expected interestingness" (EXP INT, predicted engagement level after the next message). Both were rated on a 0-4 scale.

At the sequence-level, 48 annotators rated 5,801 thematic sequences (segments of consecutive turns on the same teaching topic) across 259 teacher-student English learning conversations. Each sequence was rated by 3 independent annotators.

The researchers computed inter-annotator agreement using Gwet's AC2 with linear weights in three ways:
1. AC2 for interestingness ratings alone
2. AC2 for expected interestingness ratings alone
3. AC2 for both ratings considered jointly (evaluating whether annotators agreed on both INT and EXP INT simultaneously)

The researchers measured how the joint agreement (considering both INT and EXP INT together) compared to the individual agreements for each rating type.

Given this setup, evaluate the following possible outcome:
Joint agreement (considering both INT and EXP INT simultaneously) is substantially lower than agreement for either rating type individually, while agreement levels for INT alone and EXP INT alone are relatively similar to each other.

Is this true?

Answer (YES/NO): NO